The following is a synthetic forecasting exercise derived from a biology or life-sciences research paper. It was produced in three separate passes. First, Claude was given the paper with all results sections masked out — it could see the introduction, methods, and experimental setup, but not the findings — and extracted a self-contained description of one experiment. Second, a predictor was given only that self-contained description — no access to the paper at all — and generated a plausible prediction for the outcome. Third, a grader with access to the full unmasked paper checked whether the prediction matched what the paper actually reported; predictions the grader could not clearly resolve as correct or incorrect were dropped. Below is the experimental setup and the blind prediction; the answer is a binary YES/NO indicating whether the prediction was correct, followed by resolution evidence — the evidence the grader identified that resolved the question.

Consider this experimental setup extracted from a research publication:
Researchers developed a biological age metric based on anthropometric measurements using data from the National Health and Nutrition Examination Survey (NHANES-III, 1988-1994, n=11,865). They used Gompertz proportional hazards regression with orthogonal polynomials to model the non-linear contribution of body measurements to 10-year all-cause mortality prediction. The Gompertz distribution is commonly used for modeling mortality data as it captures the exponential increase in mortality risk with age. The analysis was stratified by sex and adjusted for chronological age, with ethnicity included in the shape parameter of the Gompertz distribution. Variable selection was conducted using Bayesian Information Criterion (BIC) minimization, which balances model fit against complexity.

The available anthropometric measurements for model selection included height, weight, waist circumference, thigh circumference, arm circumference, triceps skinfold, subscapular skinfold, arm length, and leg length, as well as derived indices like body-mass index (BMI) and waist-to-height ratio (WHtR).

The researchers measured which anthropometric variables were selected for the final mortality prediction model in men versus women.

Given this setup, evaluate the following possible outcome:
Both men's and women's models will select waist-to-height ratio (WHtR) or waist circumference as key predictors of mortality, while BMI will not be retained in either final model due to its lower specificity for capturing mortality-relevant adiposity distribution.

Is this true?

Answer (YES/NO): NO